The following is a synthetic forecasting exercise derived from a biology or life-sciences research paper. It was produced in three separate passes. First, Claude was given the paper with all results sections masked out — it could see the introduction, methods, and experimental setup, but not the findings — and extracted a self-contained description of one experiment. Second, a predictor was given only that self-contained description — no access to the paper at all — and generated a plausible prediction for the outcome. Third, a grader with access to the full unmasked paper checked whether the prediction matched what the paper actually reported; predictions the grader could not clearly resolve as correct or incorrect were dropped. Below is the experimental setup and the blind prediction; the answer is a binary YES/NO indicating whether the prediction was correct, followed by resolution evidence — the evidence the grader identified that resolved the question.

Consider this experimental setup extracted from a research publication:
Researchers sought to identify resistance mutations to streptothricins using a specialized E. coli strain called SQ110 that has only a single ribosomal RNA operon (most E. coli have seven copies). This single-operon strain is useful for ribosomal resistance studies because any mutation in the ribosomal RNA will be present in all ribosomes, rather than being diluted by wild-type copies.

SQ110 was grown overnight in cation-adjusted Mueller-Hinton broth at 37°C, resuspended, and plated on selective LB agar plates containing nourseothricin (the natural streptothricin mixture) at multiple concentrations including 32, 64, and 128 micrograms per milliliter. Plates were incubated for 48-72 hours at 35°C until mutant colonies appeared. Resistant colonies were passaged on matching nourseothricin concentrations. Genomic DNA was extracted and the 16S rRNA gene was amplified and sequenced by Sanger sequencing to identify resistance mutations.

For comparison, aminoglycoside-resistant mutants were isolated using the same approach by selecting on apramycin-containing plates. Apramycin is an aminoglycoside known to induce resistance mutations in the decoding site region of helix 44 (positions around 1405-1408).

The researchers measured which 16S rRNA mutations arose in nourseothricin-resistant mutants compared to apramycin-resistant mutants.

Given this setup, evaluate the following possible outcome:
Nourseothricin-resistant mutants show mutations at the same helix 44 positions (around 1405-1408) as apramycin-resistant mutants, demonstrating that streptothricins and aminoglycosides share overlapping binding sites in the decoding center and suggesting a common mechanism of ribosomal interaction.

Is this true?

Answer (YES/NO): NO